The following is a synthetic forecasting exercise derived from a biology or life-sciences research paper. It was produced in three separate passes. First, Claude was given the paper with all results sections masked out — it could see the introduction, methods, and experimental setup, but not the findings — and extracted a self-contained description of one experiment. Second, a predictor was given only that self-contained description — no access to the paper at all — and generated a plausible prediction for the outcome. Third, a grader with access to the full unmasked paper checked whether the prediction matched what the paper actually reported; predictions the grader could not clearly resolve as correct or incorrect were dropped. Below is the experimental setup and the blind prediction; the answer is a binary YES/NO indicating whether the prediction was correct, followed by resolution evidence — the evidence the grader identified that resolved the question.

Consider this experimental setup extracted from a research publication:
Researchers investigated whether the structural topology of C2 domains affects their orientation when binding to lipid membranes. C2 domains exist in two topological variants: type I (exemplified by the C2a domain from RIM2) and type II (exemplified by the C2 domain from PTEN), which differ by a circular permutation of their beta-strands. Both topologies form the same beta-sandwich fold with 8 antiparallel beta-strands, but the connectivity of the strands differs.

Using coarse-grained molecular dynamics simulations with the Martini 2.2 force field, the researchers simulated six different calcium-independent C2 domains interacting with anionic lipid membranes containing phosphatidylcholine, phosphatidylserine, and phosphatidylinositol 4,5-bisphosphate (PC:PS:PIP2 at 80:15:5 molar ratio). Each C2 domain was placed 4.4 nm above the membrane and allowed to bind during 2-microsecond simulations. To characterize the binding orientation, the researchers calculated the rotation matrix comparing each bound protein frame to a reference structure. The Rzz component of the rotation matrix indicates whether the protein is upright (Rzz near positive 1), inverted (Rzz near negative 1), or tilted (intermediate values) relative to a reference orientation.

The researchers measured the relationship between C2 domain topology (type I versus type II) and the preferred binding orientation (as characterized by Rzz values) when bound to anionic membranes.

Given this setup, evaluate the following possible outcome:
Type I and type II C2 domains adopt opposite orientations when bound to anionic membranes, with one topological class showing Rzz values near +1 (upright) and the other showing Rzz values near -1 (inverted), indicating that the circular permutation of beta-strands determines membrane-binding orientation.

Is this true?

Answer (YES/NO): NO